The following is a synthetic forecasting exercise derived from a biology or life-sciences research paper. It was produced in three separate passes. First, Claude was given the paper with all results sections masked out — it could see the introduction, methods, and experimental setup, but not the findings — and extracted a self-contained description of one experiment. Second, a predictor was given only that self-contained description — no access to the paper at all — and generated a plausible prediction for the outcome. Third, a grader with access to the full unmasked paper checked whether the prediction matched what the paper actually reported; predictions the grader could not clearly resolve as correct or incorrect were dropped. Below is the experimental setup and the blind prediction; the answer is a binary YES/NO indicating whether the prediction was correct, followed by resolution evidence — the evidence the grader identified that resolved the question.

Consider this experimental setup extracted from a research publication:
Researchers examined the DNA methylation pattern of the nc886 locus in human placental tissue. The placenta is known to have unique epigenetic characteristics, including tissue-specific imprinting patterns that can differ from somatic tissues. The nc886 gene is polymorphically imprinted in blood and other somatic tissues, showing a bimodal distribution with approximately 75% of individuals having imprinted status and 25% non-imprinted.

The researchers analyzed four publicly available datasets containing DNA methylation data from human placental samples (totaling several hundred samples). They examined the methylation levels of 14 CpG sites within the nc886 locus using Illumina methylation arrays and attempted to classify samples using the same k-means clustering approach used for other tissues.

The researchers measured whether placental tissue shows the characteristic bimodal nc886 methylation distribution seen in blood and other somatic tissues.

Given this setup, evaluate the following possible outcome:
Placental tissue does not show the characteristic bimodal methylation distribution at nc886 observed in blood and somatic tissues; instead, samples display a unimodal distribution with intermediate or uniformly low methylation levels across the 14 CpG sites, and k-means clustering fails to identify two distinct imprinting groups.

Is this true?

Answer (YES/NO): NO